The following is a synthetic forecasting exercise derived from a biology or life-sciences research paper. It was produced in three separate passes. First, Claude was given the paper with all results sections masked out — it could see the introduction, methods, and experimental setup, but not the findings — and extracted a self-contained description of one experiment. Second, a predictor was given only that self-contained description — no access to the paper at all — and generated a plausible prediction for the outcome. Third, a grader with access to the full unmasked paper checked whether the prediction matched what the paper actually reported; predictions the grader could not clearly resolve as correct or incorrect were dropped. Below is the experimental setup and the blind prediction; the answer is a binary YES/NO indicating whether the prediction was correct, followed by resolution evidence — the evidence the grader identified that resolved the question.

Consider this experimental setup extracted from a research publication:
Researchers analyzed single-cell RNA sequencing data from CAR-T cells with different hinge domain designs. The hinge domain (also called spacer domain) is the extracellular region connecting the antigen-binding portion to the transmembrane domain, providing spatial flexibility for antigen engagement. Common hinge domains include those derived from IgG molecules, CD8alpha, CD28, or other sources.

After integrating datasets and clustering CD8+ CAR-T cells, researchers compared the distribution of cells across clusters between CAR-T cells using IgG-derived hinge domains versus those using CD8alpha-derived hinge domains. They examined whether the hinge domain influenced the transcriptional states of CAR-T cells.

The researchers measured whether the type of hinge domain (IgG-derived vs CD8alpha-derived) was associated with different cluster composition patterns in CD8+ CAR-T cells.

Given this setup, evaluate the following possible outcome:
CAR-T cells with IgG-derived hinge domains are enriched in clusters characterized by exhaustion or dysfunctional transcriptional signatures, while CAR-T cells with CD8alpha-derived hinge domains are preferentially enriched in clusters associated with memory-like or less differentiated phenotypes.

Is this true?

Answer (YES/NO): NO